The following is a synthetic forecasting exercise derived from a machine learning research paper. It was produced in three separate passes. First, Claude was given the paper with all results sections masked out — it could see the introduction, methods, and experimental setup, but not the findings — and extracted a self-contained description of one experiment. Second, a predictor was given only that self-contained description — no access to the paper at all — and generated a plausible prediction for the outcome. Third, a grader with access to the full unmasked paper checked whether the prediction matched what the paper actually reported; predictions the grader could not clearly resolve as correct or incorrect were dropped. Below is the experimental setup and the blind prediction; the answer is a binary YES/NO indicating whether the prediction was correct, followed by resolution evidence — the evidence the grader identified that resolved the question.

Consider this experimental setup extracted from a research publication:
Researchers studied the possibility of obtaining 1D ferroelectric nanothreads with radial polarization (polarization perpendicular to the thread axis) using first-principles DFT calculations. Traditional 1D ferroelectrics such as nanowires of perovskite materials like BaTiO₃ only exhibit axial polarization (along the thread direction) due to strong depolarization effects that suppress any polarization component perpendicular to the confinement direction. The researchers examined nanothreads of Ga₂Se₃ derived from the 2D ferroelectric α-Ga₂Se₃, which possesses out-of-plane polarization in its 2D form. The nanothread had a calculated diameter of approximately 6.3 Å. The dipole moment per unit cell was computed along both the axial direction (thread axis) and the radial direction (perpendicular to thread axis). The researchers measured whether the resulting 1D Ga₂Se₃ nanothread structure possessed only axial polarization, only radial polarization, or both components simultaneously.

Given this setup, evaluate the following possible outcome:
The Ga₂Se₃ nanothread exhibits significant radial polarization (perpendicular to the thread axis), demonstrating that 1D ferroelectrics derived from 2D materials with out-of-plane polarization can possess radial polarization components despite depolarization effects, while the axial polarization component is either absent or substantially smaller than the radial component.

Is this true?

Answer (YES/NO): YES